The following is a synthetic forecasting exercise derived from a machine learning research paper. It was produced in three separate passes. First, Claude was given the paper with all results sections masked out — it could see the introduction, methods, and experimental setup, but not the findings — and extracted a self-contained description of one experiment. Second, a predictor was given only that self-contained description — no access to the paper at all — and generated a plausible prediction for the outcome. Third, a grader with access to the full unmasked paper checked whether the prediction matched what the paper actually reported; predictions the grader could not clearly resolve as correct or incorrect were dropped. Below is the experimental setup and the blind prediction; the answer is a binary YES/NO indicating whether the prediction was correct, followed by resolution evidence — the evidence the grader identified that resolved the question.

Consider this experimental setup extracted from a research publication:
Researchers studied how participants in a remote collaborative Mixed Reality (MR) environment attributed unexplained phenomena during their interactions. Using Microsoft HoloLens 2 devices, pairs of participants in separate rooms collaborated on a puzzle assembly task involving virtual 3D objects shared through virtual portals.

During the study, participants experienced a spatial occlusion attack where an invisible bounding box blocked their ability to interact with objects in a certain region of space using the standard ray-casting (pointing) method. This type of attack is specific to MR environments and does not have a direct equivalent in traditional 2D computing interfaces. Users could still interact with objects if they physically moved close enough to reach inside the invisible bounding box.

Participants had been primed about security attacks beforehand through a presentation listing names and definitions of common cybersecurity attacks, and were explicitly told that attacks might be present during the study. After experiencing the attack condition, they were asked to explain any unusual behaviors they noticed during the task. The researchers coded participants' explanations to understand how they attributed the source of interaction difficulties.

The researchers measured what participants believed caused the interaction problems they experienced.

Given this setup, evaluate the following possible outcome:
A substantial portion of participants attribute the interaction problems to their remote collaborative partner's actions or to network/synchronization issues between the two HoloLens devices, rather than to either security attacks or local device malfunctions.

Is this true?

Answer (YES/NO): NO